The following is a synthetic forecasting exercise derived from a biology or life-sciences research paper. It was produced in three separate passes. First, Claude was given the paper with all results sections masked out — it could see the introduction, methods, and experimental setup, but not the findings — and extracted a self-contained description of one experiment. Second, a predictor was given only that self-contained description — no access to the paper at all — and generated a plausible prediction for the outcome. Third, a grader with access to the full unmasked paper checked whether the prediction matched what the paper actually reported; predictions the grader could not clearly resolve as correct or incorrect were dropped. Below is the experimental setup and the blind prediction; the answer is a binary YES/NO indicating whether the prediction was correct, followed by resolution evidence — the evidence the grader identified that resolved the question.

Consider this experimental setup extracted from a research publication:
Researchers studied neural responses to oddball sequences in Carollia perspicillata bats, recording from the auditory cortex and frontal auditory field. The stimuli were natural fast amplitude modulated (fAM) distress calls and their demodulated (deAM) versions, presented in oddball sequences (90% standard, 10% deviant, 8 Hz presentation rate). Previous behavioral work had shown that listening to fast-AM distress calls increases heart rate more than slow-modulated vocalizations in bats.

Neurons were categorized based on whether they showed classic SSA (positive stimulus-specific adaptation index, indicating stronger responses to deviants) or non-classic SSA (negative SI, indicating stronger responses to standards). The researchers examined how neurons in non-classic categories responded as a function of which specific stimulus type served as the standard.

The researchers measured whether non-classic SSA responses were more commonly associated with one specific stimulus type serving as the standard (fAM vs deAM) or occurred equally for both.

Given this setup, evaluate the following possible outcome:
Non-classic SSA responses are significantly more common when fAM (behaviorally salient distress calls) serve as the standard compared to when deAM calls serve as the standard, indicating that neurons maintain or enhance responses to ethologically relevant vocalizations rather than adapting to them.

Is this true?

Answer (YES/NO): NO